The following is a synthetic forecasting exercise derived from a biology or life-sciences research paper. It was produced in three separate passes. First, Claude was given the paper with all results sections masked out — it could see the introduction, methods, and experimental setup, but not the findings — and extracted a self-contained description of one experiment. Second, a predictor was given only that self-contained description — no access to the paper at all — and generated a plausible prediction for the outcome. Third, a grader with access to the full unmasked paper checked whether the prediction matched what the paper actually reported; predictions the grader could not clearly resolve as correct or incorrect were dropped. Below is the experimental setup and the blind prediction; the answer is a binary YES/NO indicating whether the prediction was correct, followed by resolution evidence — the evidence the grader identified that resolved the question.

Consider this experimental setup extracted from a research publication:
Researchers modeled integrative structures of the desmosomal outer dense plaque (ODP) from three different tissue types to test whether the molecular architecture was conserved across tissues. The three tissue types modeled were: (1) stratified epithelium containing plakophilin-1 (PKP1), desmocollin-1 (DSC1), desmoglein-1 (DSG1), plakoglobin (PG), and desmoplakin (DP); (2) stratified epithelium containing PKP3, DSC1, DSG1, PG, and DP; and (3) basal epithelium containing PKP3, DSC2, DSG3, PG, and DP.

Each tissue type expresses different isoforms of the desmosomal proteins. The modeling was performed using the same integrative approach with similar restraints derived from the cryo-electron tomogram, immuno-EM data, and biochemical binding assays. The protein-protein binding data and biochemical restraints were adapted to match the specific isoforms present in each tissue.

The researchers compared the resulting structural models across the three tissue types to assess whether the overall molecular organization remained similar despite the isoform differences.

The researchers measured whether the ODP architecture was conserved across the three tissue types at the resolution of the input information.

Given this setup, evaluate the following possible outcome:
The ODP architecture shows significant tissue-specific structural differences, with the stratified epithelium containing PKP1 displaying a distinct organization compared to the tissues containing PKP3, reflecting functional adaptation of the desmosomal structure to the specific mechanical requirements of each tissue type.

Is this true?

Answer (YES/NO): NO